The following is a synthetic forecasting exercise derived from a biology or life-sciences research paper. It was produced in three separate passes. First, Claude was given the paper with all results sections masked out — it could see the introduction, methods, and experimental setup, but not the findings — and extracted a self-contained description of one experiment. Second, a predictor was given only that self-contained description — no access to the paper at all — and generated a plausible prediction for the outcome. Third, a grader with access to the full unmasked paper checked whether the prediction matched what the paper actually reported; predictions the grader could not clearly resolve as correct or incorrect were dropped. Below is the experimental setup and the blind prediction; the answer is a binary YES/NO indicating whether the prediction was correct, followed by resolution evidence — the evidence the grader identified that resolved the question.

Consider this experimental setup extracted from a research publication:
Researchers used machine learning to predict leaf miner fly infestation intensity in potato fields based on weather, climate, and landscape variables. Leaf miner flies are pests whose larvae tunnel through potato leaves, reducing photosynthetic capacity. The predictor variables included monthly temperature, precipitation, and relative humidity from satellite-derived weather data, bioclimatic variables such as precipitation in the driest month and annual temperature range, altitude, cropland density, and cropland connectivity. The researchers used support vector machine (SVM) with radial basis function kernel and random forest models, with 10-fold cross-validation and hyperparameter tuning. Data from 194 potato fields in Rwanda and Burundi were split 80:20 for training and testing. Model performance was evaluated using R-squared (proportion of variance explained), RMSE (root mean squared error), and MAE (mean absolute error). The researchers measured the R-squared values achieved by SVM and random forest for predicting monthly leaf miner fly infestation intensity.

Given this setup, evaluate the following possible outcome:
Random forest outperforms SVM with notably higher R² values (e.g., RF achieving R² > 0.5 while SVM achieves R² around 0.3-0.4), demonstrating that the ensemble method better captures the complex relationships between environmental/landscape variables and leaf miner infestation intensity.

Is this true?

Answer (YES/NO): NO